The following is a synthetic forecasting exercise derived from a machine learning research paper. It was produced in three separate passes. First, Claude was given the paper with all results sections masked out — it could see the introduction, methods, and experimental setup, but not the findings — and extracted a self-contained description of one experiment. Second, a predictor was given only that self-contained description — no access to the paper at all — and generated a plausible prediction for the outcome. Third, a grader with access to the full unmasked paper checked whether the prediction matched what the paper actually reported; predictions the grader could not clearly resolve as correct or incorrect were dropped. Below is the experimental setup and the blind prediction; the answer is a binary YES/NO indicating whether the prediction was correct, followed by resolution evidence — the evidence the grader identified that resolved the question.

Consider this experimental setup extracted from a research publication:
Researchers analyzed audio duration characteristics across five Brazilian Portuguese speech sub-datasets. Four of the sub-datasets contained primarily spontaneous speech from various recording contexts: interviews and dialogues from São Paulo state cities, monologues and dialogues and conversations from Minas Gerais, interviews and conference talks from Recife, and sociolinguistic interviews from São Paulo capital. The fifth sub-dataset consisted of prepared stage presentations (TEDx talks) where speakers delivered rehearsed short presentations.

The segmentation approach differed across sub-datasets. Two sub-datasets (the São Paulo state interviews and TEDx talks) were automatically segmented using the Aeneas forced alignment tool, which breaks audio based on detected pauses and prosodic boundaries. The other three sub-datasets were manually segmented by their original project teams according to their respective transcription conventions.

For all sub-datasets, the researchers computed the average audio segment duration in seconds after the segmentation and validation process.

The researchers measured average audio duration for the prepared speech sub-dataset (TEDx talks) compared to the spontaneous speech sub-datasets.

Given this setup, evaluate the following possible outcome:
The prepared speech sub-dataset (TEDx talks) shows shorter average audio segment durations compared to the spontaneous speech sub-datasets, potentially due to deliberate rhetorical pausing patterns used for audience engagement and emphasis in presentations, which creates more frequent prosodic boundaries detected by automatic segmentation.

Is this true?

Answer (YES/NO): NO